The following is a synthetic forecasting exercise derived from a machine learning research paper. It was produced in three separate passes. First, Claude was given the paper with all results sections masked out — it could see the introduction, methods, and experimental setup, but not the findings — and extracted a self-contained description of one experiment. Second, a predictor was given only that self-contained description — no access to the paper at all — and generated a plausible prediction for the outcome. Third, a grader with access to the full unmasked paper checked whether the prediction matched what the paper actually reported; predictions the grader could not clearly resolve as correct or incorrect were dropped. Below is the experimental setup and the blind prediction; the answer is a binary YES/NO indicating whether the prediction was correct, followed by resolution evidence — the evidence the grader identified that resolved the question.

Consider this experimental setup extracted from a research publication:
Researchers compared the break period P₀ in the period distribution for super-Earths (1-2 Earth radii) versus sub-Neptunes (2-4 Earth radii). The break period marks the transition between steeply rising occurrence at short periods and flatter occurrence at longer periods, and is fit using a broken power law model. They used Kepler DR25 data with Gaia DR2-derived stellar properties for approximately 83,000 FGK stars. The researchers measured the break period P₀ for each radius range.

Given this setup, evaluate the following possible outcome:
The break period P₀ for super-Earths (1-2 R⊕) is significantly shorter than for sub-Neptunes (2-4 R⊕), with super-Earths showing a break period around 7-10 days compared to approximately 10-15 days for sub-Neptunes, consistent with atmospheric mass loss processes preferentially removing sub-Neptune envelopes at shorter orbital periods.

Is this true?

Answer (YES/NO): NO